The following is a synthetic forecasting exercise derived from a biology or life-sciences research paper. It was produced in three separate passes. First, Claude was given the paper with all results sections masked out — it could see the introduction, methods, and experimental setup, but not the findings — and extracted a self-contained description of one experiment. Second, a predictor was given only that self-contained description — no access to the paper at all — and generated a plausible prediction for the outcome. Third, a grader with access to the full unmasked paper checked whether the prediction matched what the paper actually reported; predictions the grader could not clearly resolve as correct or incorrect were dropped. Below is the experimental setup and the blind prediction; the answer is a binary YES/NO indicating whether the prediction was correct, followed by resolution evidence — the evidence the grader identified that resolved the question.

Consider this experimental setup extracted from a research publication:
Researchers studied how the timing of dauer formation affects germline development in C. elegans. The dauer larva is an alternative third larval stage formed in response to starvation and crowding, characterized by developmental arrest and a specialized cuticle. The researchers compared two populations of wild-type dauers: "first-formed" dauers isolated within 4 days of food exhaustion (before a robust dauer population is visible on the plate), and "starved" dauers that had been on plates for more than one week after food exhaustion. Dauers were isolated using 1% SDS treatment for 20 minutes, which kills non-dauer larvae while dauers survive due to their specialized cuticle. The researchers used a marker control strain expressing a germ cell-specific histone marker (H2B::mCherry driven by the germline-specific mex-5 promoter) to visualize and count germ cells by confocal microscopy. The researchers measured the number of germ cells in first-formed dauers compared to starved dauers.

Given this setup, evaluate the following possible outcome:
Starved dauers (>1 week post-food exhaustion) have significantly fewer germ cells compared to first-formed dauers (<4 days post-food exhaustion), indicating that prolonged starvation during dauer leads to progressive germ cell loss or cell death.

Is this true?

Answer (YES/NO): NO